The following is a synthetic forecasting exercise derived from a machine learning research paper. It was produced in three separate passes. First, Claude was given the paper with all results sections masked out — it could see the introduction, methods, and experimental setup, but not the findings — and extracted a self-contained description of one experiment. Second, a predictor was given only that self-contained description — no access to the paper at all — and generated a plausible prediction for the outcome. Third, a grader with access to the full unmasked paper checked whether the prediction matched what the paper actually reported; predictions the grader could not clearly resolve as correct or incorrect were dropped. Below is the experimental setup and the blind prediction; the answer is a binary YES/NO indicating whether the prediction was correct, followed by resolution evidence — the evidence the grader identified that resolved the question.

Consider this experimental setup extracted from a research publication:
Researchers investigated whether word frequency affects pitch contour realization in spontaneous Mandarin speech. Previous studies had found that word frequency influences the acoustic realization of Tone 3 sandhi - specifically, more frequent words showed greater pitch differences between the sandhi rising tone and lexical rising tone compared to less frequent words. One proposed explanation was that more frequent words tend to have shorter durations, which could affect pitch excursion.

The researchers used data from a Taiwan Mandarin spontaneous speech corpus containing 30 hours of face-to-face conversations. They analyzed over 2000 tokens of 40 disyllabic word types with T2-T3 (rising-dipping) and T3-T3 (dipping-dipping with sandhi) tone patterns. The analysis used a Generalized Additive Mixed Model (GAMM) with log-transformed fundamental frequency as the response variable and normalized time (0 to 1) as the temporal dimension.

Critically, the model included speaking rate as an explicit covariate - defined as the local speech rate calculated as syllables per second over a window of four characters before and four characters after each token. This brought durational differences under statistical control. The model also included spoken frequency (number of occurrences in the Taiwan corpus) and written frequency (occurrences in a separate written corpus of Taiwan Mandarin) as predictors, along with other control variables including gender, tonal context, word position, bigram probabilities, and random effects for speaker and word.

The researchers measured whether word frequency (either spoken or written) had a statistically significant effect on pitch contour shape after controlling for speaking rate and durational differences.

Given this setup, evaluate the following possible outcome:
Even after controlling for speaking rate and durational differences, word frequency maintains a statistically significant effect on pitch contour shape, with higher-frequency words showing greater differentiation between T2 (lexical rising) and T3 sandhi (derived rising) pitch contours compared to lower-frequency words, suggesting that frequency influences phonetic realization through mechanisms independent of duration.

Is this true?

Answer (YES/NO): NO